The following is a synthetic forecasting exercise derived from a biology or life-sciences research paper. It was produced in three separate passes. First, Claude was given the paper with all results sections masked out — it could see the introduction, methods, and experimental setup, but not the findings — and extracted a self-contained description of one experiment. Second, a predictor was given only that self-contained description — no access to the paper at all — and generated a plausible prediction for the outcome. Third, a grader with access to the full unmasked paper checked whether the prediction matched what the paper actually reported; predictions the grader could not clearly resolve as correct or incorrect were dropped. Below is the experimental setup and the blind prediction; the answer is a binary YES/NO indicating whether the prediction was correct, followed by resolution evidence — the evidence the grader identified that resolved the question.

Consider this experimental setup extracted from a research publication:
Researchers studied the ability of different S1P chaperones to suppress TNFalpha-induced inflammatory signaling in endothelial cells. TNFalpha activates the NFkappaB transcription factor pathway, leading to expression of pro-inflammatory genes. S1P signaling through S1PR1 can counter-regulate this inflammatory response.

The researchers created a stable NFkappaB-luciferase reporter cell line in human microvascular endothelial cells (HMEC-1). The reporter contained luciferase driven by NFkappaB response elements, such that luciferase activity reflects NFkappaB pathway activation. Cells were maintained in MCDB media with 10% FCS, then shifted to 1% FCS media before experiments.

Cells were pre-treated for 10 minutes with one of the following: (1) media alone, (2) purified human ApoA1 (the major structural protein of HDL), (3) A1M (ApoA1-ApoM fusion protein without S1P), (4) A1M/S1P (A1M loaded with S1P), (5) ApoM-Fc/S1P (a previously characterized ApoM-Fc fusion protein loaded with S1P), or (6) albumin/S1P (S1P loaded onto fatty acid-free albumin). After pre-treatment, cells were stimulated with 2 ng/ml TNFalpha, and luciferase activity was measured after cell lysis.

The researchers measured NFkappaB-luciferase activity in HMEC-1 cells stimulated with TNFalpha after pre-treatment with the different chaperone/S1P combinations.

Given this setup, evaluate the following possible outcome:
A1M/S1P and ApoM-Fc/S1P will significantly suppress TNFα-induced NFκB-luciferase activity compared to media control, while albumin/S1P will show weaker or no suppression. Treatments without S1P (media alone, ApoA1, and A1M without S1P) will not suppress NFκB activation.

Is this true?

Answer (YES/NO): NO